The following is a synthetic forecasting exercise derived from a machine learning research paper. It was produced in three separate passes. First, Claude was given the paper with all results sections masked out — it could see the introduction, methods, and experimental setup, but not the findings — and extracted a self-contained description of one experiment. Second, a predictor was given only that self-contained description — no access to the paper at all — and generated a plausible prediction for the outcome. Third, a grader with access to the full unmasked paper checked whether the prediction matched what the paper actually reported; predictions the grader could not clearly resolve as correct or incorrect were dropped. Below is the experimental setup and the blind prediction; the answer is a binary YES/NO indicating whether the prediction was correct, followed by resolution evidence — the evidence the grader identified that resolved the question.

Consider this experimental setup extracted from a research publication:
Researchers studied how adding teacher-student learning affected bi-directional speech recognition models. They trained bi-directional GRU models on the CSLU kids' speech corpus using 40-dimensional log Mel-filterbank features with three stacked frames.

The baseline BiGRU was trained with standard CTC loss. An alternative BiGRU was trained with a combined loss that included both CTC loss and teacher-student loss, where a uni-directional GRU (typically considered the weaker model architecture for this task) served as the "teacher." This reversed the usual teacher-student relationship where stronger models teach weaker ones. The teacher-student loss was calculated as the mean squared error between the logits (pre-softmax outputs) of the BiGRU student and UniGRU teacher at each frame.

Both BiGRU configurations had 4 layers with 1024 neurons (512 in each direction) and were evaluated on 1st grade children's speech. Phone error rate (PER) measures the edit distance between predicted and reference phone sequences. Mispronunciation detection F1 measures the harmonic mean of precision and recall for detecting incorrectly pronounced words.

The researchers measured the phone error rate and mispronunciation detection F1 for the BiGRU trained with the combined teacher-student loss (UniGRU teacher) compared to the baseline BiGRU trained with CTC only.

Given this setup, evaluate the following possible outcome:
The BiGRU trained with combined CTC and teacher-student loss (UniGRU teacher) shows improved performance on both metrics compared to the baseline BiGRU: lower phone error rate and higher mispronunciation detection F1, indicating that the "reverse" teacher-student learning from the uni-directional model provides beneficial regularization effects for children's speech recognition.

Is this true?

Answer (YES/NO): YES